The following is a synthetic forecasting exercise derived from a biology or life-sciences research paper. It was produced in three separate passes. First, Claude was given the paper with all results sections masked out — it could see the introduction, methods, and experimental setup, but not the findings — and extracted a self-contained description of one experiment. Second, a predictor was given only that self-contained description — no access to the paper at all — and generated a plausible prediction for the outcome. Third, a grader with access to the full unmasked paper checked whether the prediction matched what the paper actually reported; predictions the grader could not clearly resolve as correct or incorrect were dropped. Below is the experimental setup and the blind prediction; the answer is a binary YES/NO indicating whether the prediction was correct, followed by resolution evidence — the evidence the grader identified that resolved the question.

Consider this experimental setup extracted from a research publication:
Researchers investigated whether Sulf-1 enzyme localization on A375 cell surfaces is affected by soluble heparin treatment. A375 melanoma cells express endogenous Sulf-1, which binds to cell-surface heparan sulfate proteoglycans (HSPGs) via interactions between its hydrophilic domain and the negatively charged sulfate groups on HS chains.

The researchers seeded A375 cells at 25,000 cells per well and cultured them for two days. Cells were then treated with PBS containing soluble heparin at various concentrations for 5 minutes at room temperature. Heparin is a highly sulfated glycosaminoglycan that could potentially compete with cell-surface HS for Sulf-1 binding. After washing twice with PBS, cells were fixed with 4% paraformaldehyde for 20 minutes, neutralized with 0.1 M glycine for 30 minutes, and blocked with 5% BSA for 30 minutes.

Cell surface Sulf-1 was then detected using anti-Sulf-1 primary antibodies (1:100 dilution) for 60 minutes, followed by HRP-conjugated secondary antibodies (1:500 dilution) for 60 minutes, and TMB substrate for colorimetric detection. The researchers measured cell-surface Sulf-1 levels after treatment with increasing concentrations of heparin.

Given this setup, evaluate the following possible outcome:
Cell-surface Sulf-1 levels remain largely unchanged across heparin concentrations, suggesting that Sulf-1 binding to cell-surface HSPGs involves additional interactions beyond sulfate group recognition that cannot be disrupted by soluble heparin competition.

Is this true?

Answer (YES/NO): NO